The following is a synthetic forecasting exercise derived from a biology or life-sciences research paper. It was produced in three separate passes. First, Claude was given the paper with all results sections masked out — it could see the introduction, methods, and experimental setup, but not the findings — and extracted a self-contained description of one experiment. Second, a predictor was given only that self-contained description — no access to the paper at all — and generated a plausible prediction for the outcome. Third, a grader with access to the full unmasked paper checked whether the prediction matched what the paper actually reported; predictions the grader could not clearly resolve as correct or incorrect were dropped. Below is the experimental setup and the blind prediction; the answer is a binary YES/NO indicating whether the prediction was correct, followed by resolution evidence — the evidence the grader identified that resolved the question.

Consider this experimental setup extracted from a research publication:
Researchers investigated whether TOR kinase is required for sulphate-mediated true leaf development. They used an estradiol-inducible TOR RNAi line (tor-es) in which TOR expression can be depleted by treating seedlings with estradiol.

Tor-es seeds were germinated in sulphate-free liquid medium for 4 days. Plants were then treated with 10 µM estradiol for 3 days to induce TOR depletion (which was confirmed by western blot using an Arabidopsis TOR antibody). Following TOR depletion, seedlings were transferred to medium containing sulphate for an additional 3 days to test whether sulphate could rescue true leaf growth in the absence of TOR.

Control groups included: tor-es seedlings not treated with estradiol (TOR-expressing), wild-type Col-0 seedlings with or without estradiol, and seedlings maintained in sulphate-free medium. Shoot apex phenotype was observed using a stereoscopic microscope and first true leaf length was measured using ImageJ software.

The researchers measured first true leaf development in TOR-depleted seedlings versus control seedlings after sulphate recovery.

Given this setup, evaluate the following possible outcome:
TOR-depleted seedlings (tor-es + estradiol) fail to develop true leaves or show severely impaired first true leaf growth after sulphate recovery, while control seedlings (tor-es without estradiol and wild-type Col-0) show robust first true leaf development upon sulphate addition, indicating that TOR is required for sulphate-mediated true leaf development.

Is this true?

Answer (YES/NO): YES